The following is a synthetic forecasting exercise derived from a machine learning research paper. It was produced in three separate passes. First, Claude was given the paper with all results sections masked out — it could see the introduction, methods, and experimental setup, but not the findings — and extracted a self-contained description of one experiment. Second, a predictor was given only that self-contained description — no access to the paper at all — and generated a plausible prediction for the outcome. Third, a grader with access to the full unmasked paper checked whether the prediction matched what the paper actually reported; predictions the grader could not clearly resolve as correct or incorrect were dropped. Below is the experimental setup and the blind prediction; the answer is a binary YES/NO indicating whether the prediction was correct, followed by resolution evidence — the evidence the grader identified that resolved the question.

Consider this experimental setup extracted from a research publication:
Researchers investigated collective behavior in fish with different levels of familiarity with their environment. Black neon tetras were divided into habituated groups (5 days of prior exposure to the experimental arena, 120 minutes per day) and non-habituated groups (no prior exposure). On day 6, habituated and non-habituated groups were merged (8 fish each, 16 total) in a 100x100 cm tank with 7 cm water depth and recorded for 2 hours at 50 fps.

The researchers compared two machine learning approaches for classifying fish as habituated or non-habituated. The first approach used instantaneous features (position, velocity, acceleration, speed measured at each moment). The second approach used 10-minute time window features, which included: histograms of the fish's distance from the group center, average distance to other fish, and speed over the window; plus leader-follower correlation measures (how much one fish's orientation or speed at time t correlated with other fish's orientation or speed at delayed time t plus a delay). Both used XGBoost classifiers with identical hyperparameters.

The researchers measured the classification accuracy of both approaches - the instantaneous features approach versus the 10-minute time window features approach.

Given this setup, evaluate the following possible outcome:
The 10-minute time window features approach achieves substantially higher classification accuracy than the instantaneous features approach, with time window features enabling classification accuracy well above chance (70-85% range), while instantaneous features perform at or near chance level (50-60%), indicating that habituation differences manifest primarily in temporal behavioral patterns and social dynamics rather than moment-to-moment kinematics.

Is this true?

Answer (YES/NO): YES